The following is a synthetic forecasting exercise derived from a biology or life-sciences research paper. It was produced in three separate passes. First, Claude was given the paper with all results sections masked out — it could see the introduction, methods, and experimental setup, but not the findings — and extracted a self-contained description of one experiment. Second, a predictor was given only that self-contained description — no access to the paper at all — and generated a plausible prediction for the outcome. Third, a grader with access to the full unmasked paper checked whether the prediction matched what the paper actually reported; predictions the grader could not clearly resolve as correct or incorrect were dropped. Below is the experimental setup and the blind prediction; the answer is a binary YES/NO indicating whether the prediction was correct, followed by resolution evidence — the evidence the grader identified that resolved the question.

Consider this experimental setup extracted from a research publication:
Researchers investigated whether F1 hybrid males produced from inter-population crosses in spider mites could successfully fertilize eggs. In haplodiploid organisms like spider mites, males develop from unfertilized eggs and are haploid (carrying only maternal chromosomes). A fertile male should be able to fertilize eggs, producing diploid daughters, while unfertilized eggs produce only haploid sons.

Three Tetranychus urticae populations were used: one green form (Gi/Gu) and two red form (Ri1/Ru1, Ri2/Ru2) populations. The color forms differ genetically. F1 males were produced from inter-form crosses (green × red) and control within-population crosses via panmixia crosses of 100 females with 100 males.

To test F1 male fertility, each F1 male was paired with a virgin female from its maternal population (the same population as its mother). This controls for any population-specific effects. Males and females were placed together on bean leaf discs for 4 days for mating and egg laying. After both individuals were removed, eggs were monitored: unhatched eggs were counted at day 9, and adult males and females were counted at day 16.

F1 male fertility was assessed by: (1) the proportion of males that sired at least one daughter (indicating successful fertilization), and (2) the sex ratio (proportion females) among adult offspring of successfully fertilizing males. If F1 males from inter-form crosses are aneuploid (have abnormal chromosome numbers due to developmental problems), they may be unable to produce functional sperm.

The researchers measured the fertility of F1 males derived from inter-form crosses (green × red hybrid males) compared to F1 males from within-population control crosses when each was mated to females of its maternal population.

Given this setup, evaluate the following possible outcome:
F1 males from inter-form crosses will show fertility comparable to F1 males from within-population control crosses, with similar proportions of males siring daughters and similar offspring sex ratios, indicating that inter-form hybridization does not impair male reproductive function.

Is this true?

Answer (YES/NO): YES